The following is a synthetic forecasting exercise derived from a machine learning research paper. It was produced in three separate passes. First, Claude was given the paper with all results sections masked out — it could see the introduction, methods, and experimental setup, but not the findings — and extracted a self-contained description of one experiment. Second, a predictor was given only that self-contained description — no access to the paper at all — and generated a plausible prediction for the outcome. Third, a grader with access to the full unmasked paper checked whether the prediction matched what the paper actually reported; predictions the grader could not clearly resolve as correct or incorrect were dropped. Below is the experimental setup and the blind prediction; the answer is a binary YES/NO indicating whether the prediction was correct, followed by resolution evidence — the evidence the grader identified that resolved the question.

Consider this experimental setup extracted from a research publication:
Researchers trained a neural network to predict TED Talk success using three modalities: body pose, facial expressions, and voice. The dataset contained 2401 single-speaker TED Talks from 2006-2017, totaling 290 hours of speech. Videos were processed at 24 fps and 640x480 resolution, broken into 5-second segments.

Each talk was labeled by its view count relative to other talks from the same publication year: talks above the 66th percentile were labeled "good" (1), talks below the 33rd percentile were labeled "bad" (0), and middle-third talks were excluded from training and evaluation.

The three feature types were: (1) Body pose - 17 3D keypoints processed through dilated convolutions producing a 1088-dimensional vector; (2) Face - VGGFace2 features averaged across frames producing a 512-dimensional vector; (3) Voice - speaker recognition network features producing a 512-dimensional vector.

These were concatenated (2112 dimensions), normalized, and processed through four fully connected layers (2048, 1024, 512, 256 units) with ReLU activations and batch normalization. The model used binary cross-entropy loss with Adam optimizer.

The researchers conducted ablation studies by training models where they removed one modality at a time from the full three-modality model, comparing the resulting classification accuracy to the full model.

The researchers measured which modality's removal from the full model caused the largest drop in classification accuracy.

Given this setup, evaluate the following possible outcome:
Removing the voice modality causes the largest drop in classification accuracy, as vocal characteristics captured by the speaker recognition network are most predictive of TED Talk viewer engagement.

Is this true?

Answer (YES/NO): YES